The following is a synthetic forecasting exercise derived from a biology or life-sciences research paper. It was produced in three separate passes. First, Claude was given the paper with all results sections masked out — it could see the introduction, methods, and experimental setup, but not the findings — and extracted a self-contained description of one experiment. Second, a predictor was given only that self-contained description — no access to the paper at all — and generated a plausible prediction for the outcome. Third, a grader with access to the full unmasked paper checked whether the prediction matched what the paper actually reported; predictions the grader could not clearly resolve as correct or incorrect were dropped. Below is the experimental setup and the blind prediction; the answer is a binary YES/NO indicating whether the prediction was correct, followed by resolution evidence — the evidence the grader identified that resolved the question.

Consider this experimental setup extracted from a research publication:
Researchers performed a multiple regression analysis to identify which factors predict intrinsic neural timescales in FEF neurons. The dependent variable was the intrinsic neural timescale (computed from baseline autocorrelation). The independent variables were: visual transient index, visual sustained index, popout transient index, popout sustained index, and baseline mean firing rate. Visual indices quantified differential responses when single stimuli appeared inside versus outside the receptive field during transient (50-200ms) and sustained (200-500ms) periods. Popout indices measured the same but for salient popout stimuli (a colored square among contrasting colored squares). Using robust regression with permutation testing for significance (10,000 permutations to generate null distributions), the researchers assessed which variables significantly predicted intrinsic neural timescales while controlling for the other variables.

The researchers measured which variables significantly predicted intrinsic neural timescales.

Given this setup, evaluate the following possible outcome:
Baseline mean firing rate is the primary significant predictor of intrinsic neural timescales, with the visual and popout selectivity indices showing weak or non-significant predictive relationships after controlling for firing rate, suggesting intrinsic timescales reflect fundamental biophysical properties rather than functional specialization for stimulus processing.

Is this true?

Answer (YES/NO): NO